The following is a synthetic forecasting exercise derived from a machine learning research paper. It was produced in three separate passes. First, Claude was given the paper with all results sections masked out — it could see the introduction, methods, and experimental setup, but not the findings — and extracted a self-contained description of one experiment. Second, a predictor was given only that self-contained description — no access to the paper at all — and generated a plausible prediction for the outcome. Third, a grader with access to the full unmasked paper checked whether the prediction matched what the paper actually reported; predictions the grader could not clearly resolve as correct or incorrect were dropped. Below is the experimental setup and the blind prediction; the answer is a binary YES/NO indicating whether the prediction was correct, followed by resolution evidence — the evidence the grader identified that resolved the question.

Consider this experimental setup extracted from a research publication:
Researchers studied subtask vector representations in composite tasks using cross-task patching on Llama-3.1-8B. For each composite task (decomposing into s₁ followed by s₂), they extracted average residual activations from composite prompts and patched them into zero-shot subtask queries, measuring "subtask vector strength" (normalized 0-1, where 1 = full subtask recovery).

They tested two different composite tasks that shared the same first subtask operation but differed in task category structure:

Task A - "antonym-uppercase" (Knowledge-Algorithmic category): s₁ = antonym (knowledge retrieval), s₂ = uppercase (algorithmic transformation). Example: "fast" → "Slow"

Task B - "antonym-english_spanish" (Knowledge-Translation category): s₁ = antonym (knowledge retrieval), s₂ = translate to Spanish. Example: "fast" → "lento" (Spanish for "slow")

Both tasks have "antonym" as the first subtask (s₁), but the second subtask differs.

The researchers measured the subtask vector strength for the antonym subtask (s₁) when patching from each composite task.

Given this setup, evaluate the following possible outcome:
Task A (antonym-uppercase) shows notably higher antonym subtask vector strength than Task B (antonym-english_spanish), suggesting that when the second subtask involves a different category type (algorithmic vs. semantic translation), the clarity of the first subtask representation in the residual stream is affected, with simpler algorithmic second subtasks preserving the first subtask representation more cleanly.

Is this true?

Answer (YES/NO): NO